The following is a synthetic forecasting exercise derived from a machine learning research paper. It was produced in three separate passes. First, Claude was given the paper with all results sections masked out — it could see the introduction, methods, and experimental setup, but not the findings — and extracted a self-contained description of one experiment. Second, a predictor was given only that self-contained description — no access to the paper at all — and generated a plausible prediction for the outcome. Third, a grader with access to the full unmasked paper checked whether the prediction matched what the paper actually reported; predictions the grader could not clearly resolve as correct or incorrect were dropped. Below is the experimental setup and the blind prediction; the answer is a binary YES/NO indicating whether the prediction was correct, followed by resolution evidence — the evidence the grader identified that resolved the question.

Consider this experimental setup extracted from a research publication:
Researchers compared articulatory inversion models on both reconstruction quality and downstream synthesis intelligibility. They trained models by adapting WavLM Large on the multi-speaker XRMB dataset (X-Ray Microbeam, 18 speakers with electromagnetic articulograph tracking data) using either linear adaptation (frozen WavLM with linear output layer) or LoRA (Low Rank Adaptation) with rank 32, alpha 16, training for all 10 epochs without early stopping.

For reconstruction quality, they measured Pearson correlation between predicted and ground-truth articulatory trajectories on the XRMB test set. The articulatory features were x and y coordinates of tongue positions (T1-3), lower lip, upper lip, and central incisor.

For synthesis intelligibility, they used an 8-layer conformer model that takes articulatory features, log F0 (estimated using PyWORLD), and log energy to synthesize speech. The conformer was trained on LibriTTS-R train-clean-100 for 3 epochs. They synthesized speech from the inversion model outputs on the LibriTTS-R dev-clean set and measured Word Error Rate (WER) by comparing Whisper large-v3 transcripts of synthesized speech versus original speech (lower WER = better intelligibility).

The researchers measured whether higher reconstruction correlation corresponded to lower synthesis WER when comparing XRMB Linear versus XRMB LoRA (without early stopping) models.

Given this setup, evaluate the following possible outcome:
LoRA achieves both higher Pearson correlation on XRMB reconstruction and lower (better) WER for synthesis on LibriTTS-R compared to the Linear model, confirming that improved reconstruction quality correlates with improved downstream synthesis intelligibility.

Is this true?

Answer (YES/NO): NO